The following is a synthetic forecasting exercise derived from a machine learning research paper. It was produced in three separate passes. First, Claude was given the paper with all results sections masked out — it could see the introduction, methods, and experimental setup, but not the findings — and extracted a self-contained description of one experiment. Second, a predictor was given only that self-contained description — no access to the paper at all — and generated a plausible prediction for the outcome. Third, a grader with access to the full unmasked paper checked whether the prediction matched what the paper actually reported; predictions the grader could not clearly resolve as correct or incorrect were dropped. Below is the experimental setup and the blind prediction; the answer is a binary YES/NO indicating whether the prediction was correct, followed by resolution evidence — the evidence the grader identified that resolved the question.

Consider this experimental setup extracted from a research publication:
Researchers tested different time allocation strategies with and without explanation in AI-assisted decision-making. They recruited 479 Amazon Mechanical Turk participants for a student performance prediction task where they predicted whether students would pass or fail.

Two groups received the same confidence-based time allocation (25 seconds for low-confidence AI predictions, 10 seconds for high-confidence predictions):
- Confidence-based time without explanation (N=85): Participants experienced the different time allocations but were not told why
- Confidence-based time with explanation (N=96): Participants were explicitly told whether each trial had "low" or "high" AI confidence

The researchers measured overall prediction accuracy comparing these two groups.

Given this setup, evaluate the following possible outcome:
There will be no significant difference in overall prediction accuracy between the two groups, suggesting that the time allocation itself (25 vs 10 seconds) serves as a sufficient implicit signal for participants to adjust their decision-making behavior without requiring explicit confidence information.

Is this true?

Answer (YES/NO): NO